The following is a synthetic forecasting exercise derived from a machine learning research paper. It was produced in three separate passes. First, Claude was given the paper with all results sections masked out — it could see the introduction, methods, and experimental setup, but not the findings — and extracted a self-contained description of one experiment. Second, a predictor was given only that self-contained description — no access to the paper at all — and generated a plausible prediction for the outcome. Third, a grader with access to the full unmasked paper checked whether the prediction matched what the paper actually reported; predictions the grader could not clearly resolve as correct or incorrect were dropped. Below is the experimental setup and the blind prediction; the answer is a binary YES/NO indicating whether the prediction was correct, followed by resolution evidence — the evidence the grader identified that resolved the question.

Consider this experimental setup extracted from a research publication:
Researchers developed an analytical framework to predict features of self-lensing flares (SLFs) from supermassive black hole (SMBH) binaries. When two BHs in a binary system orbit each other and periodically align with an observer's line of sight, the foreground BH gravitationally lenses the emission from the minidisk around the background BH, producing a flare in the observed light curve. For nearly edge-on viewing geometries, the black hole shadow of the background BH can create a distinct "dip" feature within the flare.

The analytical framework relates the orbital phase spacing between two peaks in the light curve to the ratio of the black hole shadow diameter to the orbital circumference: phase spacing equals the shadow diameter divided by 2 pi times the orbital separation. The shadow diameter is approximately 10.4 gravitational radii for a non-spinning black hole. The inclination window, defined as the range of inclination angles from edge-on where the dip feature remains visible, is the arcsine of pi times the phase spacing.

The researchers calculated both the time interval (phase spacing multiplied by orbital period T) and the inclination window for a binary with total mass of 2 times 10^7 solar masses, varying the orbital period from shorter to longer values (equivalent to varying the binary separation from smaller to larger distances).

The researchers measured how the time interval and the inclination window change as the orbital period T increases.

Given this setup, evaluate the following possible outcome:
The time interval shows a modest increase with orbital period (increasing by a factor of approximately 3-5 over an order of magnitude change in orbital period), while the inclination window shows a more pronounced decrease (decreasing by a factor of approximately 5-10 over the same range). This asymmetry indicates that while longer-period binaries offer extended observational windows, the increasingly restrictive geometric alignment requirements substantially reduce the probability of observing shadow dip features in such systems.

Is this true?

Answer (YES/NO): NO